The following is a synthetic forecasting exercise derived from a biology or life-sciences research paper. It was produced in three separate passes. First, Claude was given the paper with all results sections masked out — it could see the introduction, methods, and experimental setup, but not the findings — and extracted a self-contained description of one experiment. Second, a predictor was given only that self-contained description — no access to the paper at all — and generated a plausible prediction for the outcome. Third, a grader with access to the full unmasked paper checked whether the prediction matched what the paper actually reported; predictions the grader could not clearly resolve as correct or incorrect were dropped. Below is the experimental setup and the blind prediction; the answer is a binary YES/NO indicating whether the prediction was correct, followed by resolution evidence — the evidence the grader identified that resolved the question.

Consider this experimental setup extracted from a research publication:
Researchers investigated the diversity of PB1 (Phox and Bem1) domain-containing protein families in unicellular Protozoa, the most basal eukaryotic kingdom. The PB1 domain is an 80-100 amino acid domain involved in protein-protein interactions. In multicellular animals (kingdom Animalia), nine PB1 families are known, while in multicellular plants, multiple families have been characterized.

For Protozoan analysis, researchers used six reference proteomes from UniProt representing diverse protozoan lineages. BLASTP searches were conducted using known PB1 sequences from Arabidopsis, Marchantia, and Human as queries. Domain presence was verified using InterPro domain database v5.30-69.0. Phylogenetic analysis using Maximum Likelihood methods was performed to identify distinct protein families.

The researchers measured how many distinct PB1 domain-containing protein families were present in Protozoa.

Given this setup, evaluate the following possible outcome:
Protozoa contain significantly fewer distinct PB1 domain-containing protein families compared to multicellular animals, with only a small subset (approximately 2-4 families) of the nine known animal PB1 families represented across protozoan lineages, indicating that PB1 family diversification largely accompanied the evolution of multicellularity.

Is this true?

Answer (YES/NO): YES